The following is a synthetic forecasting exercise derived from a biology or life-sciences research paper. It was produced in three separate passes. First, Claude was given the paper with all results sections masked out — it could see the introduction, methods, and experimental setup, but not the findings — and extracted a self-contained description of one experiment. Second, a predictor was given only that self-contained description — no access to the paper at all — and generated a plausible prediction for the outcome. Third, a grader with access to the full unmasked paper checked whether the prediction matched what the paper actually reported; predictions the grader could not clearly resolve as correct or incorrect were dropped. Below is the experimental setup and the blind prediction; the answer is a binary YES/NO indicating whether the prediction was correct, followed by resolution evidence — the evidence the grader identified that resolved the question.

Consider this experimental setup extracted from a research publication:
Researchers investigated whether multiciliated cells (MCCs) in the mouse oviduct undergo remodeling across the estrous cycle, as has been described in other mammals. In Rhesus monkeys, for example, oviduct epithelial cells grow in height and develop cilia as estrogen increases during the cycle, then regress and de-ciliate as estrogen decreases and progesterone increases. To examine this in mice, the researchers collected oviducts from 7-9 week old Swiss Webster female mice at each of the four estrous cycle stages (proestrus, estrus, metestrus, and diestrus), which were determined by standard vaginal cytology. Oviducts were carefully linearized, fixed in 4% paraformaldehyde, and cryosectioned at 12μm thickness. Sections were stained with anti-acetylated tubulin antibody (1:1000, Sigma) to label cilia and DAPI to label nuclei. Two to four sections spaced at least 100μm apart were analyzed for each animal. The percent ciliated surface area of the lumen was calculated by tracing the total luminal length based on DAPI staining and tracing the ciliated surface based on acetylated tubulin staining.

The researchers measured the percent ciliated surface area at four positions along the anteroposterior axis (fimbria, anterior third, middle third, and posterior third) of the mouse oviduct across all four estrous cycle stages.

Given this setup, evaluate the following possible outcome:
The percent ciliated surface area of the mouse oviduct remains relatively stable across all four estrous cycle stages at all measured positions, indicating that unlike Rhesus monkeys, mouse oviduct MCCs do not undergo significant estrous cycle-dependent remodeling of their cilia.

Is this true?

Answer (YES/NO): YES